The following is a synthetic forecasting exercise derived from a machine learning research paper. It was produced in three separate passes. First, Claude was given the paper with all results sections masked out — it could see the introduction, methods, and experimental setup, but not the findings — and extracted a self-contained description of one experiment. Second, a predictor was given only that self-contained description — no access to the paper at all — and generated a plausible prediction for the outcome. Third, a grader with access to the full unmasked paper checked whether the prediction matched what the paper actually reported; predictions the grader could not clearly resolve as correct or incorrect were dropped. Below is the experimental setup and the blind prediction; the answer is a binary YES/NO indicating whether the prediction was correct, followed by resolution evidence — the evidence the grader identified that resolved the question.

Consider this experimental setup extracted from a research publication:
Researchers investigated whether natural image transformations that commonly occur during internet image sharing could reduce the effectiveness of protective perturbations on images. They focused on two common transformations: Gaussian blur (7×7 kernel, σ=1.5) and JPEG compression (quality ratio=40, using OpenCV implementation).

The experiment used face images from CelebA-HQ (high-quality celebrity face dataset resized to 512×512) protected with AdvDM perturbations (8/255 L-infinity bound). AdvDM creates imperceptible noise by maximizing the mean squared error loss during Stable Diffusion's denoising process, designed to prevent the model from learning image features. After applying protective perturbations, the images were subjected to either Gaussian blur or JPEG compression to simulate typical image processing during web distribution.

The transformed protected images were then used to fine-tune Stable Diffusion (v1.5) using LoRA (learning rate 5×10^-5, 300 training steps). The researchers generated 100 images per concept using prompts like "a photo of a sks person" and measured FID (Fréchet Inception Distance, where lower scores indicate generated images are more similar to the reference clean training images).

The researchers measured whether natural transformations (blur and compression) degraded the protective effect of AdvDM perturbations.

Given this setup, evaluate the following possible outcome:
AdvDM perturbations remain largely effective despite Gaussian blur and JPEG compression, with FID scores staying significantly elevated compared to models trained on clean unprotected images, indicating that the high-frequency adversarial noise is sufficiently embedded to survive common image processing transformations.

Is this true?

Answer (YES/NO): NO